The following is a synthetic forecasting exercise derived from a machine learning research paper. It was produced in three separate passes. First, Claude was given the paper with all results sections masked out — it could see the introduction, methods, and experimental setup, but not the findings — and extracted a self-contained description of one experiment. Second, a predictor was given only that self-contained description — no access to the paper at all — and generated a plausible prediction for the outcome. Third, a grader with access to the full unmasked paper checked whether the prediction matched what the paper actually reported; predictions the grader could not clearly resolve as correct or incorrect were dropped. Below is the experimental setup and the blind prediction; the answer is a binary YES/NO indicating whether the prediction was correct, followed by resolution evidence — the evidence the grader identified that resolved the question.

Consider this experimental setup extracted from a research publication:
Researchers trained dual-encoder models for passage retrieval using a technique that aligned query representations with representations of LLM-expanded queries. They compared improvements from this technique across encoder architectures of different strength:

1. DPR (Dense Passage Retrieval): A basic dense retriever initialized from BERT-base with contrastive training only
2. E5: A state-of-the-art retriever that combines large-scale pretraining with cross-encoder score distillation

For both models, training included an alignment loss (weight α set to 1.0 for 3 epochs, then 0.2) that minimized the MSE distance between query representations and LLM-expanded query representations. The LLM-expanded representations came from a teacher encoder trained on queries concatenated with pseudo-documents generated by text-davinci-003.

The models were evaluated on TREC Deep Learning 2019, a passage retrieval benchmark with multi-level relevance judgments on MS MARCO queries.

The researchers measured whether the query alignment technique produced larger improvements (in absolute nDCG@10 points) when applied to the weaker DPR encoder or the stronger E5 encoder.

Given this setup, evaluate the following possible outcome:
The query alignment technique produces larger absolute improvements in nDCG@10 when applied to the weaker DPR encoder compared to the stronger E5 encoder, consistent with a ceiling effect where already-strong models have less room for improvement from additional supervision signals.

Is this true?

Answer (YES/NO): YES